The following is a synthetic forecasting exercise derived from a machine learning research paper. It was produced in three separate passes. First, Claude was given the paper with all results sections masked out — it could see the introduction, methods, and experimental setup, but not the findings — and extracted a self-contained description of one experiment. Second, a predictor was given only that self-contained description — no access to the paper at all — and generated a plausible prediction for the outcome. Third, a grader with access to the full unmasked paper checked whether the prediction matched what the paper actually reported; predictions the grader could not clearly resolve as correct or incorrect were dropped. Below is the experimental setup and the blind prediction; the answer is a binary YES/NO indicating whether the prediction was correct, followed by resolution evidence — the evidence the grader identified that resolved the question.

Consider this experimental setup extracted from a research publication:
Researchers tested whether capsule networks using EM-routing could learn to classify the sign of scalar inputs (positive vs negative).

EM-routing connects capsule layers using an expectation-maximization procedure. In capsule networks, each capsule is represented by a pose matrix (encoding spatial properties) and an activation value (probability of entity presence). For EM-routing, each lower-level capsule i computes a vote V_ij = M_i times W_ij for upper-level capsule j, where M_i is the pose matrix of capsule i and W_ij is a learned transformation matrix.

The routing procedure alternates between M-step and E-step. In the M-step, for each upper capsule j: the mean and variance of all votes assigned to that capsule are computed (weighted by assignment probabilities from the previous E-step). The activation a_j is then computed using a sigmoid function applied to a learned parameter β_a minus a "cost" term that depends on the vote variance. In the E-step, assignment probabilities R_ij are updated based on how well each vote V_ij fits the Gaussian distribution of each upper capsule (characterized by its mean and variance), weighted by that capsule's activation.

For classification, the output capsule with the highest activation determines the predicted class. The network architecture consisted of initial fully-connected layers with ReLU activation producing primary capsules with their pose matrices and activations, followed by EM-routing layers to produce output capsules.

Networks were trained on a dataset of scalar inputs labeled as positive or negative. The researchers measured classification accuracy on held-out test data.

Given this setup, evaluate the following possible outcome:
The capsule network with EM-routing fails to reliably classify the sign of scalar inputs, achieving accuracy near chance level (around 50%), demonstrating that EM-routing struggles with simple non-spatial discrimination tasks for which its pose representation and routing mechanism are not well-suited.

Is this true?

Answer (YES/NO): YES